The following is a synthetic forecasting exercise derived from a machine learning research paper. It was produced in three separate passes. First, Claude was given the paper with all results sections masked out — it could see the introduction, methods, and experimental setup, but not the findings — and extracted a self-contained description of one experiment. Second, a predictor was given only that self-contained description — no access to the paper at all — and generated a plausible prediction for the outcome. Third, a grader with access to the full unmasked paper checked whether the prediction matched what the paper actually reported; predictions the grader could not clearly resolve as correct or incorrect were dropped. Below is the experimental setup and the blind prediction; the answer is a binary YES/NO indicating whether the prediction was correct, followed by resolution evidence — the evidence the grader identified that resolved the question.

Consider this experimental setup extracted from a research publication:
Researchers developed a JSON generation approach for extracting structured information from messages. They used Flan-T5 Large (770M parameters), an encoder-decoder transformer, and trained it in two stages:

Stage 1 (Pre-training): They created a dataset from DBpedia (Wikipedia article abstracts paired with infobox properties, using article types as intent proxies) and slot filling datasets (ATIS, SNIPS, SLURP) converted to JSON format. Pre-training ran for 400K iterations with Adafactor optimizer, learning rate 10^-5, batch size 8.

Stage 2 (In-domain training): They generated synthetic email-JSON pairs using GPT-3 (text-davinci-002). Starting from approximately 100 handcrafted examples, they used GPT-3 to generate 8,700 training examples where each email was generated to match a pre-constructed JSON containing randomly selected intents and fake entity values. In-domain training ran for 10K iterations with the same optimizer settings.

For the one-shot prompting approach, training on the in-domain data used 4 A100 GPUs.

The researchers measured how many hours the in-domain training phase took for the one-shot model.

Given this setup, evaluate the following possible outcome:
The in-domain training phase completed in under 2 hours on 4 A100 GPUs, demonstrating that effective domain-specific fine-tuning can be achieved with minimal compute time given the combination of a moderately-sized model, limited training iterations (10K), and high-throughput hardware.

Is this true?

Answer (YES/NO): NO